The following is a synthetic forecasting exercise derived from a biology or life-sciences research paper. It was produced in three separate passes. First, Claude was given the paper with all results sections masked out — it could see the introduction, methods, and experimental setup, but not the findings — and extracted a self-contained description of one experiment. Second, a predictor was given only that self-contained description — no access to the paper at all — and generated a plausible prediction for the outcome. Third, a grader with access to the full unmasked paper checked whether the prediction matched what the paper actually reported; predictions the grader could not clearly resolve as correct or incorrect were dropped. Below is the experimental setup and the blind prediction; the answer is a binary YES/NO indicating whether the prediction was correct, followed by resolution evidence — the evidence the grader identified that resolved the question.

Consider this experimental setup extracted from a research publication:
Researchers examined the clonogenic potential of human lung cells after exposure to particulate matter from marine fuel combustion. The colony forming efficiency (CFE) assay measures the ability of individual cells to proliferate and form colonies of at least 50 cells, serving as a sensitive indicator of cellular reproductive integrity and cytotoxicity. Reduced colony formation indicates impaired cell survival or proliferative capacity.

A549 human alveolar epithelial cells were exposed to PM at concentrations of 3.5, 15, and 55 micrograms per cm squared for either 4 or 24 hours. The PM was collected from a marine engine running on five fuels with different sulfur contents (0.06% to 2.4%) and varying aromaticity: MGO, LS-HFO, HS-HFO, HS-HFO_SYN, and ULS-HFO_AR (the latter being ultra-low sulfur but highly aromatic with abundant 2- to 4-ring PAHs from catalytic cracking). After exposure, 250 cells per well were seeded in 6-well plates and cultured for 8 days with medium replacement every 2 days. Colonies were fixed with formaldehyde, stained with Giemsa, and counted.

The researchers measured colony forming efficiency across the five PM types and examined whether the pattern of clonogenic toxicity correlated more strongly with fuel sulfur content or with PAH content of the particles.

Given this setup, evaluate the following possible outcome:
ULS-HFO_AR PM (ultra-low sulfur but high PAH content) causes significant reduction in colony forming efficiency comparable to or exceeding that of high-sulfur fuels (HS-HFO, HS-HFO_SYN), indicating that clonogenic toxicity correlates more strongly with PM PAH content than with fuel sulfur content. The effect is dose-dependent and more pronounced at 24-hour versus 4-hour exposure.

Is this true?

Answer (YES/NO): NO